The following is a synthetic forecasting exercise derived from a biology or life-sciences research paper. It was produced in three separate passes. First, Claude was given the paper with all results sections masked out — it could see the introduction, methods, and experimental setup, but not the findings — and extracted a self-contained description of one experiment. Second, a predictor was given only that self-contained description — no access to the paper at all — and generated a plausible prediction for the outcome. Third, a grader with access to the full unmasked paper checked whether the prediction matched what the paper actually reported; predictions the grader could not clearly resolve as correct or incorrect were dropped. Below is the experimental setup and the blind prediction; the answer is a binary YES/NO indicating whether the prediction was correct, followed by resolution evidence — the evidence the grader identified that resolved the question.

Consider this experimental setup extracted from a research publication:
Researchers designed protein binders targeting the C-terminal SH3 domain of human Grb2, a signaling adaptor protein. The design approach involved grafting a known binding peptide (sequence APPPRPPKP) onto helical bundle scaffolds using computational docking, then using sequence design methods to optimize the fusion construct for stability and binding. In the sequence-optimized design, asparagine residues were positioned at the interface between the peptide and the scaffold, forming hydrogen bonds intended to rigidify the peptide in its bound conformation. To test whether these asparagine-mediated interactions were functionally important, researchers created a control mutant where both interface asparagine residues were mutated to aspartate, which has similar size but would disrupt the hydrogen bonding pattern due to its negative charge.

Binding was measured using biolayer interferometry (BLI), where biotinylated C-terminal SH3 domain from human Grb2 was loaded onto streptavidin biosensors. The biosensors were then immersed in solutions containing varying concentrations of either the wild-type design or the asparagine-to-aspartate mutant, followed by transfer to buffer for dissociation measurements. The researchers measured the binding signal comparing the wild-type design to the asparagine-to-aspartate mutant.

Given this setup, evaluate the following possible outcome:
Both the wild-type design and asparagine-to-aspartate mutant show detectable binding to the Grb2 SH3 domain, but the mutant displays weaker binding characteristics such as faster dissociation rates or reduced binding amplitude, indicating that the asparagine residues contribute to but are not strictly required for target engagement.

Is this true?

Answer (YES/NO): NO